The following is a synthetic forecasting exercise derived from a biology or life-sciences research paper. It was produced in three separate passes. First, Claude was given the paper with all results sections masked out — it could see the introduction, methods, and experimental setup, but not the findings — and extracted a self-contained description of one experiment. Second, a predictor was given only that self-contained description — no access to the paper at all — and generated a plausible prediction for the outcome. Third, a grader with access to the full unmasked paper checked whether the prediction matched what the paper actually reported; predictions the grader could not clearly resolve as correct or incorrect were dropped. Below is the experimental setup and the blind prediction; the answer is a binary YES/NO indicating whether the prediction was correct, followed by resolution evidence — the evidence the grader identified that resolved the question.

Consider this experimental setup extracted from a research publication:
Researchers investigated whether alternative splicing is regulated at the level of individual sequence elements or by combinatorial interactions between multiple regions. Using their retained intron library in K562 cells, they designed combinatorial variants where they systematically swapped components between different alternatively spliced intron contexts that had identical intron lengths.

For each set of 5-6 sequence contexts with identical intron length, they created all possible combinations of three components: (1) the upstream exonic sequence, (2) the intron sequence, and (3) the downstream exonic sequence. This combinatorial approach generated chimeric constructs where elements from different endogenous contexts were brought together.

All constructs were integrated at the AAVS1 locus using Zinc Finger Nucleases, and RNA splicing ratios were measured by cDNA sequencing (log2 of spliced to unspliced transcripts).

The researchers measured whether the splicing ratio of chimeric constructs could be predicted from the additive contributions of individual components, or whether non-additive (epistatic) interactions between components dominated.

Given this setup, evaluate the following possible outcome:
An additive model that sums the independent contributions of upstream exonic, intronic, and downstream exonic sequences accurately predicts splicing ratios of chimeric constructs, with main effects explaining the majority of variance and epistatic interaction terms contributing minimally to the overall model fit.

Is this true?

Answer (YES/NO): NO